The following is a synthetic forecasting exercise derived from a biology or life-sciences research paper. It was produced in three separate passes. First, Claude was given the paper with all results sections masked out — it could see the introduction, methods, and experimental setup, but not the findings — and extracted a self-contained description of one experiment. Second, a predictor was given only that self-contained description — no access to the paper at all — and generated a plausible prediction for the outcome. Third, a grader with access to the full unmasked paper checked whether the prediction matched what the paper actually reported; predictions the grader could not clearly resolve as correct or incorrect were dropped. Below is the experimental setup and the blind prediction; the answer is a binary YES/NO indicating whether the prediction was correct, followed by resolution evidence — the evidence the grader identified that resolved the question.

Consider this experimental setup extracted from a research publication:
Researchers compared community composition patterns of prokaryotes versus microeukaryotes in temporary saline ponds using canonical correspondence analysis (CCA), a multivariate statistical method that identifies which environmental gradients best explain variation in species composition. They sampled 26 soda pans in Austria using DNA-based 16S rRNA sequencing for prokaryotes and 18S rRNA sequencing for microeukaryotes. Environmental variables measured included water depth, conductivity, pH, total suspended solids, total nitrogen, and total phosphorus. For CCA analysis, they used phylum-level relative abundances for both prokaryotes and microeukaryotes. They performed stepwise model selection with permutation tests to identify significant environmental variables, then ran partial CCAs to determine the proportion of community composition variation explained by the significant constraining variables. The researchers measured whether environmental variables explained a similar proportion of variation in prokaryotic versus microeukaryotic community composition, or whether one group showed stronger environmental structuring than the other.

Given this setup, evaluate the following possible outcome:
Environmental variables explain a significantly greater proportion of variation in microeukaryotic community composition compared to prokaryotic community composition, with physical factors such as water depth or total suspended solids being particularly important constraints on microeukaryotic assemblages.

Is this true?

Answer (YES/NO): NO